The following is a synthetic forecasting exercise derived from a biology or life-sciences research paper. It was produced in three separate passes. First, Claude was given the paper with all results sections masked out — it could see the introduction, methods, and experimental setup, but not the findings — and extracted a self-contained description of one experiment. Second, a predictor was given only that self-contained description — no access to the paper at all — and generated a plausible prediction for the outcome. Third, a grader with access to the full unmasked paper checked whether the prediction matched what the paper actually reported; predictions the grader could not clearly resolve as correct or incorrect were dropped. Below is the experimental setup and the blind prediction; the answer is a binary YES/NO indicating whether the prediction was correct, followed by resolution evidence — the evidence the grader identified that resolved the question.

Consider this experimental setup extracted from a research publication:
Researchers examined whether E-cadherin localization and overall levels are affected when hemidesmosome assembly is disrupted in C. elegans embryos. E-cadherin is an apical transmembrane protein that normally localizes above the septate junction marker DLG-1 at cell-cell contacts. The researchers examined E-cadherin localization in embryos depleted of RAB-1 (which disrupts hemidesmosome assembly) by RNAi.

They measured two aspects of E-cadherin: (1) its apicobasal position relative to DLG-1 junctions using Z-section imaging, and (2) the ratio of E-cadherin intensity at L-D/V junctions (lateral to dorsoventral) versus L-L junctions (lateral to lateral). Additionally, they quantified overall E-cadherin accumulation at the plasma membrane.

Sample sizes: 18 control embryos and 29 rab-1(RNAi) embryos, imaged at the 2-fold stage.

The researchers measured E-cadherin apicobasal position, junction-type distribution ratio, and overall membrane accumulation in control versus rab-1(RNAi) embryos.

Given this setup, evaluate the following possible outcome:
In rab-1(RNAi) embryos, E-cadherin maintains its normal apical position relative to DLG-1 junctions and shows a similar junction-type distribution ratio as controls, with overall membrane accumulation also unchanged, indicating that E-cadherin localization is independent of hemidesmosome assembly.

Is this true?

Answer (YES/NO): NO